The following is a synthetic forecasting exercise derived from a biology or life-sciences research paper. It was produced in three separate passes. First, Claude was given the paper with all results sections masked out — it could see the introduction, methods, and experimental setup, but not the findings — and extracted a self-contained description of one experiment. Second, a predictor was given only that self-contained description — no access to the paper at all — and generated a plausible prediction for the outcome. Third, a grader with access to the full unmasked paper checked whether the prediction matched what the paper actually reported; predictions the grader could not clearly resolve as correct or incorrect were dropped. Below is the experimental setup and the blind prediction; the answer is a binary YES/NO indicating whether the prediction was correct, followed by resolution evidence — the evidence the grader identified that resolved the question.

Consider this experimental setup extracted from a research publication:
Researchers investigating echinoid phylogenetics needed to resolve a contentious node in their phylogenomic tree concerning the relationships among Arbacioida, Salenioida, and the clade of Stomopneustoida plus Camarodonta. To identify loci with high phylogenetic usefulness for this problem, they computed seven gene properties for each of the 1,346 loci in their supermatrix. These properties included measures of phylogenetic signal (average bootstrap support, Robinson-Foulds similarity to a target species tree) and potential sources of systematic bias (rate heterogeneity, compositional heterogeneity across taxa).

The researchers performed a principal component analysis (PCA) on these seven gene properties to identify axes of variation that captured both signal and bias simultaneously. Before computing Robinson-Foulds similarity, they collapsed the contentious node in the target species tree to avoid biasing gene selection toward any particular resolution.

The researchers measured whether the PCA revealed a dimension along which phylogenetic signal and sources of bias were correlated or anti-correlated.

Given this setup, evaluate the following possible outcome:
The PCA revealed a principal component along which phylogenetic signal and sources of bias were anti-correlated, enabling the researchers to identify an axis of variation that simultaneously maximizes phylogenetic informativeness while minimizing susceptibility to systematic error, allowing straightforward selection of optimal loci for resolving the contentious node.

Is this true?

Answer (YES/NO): YES